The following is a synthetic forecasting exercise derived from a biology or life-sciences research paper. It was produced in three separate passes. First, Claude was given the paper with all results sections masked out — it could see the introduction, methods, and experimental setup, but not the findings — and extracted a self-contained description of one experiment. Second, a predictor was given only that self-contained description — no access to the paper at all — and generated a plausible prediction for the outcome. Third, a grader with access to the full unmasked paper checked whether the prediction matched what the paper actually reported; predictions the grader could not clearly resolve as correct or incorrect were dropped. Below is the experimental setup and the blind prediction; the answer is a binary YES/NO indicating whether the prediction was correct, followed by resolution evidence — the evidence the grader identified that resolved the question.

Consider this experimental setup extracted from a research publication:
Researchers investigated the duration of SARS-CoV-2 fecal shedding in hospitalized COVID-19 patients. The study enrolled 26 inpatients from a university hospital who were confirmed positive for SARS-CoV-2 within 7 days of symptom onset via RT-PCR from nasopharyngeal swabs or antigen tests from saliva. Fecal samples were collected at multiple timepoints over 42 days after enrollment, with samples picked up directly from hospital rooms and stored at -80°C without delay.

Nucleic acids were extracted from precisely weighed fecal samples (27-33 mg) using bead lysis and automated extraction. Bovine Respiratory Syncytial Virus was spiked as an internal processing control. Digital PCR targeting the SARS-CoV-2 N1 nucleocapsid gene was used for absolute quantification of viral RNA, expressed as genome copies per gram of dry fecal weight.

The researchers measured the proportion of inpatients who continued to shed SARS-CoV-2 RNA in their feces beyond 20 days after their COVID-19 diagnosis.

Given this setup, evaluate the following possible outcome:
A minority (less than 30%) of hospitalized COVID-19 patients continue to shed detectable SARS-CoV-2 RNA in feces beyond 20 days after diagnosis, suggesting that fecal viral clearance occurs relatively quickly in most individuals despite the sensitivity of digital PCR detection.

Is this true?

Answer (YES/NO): YES